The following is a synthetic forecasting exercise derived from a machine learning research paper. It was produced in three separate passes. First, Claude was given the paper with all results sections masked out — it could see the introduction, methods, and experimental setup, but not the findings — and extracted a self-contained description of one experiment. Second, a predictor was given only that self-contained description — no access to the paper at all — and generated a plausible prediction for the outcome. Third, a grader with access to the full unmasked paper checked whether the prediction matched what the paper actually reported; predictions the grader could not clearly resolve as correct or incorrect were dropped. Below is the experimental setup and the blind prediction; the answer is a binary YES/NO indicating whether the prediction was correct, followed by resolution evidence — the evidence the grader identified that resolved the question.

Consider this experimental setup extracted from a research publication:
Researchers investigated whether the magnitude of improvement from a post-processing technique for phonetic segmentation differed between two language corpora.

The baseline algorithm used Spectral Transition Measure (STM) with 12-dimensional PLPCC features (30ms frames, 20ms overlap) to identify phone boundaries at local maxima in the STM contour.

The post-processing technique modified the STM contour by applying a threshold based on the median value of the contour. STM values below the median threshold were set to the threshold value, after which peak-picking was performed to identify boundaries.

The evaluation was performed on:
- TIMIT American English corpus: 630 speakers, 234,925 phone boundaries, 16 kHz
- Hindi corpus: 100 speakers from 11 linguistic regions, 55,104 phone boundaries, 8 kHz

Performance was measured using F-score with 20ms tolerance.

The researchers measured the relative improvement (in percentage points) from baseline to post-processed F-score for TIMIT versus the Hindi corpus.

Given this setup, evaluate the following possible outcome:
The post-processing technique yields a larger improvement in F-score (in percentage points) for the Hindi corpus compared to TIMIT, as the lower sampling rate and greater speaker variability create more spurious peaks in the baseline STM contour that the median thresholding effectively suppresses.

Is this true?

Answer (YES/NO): YES